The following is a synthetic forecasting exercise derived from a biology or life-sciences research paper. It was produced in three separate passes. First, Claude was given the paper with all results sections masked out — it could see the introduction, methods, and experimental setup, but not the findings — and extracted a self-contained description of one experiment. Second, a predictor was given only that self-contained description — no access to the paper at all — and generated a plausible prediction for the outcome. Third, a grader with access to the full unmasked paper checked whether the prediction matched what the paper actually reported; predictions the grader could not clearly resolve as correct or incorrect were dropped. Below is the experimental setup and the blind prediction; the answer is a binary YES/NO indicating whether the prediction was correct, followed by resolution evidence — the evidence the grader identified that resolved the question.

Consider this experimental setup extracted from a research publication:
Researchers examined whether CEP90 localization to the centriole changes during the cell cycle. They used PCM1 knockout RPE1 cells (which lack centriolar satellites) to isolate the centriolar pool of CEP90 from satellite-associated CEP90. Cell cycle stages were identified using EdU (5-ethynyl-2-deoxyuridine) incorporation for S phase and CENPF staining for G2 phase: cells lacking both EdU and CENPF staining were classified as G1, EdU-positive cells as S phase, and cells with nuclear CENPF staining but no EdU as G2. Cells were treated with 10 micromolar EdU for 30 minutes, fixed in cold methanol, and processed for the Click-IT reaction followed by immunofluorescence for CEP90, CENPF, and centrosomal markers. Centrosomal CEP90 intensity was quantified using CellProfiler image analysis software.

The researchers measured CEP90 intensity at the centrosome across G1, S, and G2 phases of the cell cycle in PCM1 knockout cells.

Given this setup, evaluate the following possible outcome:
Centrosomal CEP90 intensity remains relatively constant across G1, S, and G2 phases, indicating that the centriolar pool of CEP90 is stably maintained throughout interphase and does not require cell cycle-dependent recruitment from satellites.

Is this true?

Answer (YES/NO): NO